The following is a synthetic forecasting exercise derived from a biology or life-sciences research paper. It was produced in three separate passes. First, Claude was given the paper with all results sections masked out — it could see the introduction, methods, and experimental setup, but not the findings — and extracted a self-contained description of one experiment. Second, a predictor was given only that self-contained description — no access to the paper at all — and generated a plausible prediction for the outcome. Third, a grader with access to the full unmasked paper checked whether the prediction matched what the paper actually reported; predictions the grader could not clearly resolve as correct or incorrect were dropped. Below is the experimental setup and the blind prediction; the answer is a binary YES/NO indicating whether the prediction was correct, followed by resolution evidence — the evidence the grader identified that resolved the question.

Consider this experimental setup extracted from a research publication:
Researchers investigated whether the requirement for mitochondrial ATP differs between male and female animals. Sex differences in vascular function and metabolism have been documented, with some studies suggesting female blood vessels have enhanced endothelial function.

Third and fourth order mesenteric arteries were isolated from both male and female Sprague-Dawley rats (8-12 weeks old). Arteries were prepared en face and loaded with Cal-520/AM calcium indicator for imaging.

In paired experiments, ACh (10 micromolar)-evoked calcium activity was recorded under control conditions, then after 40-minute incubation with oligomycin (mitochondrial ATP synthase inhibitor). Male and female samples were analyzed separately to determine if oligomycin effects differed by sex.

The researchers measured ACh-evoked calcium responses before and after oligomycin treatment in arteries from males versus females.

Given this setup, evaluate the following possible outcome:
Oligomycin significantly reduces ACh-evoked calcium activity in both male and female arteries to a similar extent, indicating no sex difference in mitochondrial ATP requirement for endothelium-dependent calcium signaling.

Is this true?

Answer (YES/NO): YES